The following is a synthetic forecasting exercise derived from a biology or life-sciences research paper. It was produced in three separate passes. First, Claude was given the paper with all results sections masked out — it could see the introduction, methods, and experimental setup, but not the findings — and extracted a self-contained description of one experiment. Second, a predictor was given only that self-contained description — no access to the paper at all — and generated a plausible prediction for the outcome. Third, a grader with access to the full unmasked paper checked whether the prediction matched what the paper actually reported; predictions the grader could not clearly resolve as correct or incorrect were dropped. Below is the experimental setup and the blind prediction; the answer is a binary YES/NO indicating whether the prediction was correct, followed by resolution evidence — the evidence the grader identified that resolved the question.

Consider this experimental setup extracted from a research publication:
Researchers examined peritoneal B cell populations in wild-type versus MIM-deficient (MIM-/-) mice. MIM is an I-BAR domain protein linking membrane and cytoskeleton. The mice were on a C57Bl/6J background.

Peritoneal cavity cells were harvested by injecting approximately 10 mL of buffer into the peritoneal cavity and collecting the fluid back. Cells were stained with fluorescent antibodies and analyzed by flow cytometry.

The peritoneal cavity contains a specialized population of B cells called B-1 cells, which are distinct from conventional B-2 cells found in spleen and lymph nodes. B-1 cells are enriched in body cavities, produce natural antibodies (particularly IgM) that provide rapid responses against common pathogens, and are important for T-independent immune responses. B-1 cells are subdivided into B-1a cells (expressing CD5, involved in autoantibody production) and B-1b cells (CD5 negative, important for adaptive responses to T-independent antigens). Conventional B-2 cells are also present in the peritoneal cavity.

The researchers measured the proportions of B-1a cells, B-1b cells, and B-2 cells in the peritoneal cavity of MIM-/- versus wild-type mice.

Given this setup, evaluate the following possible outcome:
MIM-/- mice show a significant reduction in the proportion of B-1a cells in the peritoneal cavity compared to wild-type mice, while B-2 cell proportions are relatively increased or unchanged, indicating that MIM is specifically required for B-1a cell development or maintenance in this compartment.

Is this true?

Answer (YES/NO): NO